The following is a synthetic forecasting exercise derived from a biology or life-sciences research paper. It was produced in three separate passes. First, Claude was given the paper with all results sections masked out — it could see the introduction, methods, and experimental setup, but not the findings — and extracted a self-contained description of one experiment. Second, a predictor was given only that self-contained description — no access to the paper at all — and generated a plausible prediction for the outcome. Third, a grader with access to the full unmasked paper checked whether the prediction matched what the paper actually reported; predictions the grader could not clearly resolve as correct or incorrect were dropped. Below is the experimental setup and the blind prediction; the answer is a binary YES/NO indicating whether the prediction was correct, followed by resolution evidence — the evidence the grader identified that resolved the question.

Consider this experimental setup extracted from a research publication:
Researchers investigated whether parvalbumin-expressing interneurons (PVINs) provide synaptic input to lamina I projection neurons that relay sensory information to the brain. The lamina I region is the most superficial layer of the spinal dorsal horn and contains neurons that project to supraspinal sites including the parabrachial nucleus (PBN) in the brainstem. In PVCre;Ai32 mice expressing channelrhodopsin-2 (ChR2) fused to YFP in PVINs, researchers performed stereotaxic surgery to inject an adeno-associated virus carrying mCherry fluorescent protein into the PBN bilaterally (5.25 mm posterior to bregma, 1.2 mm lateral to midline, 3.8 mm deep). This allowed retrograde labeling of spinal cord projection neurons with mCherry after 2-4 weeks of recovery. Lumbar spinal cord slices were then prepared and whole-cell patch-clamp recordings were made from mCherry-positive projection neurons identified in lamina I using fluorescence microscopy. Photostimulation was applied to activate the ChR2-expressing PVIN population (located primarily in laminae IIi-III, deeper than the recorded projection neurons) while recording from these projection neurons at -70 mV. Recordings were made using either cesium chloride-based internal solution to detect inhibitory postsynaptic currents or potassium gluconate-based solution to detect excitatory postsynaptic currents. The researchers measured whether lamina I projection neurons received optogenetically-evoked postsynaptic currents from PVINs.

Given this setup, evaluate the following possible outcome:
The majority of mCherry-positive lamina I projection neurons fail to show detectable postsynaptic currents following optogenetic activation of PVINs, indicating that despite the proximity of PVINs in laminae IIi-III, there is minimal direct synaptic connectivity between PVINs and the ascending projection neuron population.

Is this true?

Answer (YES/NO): NO